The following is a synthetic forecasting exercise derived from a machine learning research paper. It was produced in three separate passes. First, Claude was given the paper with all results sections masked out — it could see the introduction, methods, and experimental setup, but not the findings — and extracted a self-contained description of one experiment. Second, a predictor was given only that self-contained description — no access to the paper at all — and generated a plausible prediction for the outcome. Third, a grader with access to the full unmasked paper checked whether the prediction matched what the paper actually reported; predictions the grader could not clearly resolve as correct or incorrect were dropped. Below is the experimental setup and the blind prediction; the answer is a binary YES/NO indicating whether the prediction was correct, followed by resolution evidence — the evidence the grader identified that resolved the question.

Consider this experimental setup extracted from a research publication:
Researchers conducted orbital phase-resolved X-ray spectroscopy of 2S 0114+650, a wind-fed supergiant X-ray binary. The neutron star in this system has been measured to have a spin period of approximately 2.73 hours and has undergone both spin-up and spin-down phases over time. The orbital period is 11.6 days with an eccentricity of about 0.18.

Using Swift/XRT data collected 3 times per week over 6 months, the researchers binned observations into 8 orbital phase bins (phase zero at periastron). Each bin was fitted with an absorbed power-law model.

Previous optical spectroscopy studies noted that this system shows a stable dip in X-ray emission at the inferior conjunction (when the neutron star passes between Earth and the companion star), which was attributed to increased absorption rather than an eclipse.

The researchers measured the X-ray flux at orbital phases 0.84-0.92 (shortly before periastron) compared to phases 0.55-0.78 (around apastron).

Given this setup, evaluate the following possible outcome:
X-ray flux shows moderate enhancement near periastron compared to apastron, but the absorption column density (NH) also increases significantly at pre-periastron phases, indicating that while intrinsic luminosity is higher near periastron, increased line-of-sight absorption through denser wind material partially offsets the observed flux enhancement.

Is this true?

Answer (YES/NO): NO